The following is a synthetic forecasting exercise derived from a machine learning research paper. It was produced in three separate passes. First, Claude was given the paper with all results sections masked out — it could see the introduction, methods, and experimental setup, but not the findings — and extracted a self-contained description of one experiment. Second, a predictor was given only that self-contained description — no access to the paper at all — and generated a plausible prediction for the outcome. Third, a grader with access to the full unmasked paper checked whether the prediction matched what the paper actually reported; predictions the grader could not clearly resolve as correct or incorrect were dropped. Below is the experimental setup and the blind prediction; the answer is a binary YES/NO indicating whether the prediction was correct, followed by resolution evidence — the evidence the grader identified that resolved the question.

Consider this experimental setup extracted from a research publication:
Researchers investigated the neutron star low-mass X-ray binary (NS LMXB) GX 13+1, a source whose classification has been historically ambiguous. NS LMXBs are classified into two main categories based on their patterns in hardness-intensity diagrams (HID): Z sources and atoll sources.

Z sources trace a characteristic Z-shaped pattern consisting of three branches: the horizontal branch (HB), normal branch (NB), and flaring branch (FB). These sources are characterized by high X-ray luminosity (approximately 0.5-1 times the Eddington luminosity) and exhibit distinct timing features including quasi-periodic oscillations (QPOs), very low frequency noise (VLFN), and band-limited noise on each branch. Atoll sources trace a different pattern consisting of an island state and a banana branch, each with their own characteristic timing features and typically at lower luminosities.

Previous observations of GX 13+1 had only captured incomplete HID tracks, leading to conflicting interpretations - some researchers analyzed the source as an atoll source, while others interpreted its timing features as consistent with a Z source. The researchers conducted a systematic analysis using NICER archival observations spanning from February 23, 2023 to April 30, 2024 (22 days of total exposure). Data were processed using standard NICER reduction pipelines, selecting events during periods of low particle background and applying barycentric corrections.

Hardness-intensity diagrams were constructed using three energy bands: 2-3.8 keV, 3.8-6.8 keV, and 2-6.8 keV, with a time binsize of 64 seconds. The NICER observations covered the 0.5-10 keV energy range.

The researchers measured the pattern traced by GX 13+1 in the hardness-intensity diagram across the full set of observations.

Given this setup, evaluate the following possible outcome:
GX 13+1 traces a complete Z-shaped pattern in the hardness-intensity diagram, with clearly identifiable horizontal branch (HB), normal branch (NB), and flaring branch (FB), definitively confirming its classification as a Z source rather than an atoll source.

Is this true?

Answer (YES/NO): YES